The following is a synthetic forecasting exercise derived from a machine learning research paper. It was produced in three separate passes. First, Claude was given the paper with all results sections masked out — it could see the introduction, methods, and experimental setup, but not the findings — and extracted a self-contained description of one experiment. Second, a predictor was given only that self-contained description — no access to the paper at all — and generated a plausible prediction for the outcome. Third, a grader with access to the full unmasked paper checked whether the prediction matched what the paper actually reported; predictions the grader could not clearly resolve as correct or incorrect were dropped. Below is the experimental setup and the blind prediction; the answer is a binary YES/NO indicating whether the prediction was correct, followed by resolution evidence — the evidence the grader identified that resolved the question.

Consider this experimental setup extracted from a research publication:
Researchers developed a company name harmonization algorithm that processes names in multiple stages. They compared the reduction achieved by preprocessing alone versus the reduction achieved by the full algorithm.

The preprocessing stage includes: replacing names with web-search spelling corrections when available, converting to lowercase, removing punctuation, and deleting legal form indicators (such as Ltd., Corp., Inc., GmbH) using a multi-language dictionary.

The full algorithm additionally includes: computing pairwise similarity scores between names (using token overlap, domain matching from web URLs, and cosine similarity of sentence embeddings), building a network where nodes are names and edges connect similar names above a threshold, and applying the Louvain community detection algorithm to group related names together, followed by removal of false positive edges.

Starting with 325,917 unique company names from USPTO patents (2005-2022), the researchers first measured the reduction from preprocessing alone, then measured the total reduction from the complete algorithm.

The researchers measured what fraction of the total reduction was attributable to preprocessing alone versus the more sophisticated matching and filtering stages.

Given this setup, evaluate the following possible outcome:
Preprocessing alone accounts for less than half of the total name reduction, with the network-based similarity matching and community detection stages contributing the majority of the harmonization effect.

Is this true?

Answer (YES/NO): YES